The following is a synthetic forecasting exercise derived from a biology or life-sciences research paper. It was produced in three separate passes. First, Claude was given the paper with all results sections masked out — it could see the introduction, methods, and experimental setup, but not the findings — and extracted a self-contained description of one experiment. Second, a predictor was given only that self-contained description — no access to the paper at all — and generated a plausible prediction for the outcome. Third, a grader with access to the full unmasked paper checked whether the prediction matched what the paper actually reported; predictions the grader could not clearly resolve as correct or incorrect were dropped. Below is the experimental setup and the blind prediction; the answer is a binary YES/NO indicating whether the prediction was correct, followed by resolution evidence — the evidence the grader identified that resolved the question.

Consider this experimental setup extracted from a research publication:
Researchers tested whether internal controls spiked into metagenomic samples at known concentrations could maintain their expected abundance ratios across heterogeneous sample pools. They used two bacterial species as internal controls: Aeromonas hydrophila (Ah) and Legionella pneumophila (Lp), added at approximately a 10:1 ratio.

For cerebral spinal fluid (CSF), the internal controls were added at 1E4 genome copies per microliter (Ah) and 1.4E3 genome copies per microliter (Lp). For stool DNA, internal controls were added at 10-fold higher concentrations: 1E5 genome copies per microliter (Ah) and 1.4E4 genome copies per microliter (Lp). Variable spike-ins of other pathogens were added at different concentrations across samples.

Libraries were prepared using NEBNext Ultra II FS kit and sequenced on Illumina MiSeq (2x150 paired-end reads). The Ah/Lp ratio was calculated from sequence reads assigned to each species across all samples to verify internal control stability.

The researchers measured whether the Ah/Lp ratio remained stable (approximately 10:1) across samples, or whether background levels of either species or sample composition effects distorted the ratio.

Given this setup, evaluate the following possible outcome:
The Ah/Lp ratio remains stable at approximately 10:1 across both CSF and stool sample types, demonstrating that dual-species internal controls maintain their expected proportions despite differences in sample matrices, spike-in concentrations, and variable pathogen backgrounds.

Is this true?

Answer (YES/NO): YES